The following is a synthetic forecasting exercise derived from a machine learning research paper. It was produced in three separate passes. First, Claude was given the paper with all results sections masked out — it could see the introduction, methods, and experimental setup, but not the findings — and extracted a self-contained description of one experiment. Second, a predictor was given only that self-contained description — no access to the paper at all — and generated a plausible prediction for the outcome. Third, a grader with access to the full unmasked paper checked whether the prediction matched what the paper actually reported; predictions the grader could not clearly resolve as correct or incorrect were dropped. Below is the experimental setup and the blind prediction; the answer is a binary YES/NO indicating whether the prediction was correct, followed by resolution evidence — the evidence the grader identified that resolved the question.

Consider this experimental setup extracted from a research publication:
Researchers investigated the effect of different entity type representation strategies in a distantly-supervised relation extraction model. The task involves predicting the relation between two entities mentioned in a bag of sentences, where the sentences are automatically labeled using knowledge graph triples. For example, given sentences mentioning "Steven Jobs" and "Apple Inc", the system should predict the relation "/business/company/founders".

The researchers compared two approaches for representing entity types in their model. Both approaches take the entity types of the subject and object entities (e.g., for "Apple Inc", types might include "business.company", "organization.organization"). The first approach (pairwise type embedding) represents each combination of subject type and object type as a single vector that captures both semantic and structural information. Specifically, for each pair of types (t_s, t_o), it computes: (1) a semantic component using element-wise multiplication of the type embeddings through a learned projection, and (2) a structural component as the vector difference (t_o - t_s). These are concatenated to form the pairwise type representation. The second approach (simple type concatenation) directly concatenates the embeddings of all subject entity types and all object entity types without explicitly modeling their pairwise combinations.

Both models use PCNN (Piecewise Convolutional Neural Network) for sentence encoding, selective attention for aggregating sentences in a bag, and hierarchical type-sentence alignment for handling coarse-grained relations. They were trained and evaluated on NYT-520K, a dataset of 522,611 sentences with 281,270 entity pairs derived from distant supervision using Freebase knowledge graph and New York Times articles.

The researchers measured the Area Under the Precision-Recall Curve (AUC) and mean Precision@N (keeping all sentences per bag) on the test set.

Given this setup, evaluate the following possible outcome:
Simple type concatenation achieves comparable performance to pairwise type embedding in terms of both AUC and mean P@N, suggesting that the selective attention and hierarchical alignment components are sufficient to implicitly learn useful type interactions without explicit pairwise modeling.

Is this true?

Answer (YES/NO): NO